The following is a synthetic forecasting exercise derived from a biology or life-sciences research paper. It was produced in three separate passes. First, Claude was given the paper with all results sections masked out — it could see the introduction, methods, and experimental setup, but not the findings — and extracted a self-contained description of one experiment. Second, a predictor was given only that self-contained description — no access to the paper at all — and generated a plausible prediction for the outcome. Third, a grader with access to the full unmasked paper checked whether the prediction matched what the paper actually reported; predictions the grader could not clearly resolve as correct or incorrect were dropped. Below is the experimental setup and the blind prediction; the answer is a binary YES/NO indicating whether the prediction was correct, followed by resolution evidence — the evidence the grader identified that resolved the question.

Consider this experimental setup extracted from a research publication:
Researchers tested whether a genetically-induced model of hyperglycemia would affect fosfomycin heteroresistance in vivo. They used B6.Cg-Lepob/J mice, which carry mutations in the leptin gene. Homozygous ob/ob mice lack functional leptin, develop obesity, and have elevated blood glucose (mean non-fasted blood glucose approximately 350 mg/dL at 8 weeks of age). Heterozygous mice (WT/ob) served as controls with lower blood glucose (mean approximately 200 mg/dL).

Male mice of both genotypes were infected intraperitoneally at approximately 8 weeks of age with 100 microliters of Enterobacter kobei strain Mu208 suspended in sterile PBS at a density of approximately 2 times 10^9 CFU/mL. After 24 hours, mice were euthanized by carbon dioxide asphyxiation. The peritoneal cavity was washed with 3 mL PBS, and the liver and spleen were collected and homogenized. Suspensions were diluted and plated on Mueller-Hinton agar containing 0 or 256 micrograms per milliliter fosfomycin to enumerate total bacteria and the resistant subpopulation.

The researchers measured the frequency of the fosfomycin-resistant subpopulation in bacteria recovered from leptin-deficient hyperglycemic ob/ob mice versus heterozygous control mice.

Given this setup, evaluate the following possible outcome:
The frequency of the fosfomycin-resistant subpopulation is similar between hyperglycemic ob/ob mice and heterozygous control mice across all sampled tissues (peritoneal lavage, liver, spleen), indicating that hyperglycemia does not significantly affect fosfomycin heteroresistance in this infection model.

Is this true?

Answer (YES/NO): NO